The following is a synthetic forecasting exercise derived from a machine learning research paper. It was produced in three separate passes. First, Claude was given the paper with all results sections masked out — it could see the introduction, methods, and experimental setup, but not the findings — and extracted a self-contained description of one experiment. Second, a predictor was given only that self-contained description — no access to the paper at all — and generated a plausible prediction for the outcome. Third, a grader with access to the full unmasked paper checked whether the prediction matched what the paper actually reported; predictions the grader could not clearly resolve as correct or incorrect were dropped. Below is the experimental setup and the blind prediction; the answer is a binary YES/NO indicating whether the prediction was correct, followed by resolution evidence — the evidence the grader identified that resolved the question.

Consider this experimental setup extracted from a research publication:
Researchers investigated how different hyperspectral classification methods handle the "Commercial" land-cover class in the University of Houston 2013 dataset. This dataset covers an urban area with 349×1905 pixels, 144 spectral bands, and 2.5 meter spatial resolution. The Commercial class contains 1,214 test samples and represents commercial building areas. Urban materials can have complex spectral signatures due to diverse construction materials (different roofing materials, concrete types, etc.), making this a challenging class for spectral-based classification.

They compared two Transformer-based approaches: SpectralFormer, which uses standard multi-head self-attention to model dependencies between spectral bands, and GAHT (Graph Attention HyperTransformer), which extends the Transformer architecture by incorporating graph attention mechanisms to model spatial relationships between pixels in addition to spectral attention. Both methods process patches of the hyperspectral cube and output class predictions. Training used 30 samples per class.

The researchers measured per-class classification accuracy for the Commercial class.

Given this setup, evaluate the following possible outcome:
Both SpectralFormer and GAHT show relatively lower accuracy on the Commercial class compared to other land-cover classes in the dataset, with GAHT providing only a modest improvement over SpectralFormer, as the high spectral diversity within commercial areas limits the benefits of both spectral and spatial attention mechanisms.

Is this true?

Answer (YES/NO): NO